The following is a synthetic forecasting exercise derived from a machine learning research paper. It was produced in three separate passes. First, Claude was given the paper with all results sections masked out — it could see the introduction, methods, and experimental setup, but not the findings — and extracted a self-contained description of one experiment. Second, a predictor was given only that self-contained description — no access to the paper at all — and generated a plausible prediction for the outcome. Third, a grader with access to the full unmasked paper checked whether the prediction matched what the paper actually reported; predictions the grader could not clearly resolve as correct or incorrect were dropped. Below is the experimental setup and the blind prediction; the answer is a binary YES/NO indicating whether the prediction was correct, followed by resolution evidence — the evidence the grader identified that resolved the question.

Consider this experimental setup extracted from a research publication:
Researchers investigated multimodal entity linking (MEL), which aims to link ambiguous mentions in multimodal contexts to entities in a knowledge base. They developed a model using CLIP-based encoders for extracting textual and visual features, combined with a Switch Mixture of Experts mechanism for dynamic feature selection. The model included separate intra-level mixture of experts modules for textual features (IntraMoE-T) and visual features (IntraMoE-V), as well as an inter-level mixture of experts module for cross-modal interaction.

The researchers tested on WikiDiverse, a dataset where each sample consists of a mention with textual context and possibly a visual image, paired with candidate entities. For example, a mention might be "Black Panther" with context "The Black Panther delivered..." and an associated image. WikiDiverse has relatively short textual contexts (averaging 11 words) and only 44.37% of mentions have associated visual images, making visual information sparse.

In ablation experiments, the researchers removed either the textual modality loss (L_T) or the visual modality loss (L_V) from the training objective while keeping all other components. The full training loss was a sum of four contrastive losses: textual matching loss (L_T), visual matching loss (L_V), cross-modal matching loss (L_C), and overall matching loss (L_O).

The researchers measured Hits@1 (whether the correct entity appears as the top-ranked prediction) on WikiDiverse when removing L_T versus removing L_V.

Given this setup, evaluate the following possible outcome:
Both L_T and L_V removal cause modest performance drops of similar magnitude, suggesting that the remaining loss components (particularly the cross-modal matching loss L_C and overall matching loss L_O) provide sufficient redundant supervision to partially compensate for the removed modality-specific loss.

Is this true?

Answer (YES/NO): NO